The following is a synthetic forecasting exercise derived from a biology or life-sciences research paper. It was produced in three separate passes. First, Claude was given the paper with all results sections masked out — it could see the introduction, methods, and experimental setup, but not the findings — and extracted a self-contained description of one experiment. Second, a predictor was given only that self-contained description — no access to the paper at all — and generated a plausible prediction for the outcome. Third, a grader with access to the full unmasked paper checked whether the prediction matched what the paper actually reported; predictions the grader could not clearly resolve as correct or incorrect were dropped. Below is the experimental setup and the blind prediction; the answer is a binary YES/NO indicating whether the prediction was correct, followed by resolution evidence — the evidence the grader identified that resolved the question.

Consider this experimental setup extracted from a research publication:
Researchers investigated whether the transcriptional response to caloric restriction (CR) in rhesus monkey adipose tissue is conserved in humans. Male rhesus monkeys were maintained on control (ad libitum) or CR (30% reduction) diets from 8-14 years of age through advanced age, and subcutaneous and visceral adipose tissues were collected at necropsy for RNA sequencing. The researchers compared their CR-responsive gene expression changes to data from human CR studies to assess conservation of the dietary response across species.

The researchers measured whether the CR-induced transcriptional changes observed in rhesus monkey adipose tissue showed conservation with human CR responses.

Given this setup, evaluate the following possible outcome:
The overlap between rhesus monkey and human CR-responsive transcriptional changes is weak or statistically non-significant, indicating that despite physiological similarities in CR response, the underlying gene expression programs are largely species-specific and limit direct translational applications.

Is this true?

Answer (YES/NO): NO